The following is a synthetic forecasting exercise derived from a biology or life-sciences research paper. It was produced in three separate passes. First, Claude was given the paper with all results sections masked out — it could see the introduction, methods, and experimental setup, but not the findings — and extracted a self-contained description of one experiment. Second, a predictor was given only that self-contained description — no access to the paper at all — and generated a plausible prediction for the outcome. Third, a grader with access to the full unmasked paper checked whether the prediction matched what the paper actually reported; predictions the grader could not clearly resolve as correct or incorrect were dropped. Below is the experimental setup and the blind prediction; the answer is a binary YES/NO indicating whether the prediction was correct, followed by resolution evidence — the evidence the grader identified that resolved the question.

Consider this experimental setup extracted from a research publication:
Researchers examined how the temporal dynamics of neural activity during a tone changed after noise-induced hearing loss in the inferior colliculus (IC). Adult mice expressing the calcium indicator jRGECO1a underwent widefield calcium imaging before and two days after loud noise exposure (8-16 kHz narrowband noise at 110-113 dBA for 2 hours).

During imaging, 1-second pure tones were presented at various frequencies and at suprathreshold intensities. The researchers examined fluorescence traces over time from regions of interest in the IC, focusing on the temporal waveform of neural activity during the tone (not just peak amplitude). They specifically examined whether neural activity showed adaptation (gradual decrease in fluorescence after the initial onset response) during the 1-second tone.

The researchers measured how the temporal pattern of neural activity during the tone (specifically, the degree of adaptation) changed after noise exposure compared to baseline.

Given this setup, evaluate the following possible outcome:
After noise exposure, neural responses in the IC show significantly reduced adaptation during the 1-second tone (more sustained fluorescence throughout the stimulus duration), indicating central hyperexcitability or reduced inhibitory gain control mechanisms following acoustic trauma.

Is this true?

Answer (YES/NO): YES